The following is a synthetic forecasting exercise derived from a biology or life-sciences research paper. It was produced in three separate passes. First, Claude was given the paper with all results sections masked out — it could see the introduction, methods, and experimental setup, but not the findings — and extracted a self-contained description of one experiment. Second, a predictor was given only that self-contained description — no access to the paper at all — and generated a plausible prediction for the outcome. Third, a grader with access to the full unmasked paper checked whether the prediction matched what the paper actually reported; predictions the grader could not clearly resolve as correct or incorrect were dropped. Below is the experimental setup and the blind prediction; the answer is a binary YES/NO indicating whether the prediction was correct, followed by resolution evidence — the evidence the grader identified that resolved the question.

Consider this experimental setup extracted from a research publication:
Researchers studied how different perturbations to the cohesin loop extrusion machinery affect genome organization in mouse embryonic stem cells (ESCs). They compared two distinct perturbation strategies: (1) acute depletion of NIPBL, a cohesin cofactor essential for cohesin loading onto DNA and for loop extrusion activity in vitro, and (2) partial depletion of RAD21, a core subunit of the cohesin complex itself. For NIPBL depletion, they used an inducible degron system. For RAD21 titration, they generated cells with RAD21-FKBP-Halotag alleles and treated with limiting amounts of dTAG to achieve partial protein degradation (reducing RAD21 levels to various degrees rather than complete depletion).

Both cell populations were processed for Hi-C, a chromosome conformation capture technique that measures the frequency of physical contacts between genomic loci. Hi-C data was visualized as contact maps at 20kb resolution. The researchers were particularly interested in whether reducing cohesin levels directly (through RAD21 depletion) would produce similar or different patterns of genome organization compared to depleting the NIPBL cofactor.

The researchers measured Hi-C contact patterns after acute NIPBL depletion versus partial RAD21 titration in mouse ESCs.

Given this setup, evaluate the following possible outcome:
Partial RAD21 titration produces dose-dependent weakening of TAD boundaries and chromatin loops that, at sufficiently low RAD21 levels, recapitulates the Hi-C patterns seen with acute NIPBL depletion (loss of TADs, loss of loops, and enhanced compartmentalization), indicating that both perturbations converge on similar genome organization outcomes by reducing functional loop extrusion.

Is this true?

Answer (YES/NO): NO